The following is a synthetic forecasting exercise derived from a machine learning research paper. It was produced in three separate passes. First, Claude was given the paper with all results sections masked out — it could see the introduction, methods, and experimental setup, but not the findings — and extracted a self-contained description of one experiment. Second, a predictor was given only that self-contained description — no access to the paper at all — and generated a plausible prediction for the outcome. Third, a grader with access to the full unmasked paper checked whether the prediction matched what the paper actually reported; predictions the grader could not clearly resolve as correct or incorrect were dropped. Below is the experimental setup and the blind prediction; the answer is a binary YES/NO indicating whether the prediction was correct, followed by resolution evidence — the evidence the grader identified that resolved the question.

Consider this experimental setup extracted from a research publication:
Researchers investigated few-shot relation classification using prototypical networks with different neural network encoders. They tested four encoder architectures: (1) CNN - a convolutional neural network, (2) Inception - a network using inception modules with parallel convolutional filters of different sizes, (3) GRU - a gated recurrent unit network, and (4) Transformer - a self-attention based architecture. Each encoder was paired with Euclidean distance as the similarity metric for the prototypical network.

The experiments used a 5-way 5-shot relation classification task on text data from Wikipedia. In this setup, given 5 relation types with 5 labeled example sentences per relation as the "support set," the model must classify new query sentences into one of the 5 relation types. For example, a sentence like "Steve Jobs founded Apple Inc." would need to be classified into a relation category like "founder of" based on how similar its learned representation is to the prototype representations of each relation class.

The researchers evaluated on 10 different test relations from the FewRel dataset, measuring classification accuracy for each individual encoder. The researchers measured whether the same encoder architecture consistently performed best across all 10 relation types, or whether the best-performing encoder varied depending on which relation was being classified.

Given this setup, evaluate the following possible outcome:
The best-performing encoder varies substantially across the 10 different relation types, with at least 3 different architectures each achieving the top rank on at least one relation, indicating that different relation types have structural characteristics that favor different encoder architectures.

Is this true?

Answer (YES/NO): YES